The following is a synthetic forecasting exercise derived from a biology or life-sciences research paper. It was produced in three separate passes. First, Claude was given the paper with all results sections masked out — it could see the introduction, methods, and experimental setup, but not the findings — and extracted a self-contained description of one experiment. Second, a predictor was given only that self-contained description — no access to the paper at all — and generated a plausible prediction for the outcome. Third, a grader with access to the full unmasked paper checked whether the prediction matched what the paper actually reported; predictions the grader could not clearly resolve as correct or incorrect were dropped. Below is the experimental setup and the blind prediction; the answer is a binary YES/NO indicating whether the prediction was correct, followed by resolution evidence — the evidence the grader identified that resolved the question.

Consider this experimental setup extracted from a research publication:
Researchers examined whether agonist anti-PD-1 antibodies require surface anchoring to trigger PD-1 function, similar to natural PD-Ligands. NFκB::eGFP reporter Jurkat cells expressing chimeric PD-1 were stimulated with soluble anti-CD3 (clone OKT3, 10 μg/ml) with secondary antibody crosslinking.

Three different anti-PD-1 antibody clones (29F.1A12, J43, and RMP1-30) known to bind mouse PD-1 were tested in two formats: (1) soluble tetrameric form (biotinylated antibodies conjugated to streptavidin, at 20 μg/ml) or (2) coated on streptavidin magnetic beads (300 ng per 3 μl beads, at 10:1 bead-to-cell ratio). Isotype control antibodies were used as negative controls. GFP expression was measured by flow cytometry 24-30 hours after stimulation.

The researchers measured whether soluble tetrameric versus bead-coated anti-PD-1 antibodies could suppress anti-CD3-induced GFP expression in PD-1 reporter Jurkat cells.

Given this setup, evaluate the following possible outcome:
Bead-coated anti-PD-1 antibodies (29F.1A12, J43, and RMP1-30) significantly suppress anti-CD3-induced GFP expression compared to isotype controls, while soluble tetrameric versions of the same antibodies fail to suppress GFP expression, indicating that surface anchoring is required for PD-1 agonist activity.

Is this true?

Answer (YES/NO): YES